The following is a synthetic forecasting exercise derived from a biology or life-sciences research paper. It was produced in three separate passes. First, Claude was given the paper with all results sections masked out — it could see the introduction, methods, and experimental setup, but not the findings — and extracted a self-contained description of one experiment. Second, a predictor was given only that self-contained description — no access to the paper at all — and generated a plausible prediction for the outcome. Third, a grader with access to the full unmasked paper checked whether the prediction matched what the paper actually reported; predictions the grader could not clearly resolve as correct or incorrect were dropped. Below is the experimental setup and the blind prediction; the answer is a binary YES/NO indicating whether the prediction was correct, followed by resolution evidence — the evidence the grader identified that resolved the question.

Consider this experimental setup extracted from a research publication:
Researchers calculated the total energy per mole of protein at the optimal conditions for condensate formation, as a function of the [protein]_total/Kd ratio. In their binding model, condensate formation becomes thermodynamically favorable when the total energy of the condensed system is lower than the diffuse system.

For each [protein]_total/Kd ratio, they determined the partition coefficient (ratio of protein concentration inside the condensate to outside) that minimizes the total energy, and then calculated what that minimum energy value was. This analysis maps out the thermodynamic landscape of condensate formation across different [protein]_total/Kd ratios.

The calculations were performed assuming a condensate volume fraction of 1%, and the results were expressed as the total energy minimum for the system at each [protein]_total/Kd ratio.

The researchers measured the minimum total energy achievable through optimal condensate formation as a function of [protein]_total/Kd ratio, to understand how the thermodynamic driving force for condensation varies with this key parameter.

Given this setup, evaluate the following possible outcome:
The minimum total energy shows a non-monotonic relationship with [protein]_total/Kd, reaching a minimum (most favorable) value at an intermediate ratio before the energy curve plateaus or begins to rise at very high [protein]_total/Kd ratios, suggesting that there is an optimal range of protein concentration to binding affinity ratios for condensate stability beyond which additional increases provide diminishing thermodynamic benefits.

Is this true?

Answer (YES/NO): NO